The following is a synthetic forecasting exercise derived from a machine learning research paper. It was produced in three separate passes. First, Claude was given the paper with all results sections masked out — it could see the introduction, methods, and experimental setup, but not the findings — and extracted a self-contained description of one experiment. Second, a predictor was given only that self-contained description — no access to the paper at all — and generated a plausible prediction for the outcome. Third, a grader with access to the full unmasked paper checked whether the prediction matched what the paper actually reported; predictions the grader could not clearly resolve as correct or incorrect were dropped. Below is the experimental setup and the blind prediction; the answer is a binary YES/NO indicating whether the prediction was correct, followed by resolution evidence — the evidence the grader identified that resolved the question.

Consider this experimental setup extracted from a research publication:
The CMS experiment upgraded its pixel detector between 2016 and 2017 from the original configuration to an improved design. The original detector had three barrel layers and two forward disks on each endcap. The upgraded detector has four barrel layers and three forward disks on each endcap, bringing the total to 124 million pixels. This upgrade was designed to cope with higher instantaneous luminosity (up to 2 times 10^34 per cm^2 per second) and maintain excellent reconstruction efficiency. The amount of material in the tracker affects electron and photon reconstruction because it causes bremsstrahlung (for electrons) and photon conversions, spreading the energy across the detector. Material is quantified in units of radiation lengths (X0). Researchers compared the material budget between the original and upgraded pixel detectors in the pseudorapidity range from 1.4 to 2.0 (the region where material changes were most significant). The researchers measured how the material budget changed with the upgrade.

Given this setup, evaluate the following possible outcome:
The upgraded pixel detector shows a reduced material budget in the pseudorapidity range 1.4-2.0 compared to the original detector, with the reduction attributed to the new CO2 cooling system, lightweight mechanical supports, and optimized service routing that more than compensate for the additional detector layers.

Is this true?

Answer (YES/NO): NO